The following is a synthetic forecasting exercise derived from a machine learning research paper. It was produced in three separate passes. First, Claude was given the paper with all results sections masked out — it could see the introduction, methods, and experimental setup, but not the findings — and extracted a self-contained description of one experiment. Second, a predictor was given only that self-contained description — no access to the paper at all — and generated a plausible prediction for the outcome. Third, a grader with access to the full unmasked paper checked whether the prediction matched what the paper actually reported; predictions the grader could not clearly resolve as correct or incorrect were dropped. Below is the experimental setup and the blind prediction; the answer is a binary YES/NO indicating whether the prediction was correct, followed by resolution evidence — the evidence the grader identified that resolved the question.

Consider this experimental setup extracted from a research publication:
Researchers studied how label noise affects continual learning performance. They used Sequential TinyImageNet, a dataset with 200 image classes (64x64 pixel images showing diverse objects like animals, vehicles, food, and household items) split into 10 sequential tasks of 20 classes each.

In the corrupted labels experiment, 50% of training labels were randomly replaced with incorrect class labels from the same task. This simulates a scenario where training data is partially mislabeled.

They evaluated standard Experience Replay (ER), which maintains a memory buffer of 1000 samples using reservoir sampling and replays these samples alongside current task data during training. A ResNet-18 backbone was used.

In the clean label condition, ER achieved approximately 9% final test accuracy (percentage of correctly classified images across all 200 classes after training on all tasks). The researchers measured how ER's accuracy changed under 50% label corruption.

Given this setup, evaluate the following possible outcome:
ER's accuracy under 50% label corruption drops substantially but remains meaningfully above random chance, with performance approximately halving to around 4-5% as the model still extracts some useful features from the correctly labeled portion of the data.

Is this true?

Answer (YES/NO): NO